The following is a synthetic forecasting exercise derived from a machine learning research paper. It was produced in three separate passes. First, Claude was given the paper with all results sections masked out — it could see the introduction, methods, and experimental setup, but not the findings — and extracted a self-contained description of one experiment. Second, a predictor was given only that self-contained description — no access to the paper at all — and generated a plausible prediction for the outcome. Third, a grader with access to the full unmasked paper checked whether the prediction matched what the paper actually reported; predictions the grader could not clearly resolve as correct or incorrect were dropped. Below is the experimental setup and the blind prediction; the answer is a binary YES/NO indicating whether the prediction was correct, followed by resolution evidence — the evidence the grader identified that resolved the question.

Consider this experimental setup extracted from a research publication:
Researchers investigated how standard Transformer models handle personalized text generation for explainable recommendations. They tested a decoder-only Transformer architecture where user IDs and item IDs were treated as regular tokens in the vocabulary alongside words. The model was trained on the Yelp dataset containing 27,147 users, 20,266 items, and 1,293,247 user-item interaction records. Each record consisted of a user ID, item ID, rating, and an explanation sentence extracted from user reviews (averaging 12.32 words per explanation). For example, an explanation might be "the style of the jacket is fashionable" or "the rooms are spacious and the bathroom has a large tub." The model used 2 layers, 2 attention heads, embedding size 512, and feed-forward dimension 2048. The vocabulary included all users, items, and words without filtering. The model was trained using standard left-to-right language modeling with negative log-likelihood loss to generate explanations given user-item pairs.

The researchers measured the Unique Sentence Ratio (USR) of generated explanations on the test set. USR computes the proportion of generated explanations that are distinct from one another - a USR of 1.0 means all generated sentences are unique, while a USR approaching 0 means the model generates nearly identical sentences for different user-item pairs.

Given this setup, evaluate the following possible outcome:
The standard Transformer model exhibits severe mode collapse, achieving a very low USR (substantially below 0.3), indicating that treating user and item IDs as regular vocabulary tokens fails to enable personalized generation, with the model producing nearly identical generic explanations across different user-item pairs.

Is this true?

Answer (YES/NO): YES